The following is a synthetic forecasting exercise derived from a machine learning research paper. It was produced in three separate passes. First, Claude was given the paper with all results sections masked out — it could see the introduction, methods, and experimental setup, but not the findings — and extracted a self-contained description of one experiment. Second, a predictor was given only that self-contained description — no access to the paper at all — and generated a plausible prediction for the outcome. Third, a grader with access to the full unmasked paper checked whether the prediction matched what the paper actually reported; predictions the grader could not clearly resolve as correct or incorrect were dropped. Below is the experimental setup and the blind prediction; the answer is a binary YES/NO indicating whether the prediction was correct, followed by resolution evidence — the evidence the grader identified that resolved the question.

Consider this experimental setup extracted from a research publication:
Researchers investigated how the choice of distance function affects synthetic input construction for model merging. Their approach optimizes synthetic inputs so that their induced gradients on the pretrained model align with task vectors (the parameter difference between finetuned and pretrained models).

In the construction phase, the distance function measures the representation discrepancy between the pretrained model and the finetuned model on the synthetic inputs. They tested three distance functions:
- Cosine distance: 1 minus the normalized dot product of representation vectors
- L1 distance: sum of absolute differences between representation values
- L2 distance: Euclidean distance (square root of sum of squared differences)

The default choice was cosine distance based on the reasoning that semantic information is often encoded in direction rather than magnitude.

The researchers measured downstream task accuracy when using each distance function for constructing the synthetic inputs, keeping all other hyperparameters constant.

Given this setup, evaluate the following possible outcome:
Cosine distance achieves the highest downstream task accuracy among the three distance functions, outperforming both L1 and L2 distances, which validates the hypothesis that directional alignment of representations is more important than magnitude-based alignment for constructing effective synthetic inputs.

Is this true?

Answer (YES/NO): YES